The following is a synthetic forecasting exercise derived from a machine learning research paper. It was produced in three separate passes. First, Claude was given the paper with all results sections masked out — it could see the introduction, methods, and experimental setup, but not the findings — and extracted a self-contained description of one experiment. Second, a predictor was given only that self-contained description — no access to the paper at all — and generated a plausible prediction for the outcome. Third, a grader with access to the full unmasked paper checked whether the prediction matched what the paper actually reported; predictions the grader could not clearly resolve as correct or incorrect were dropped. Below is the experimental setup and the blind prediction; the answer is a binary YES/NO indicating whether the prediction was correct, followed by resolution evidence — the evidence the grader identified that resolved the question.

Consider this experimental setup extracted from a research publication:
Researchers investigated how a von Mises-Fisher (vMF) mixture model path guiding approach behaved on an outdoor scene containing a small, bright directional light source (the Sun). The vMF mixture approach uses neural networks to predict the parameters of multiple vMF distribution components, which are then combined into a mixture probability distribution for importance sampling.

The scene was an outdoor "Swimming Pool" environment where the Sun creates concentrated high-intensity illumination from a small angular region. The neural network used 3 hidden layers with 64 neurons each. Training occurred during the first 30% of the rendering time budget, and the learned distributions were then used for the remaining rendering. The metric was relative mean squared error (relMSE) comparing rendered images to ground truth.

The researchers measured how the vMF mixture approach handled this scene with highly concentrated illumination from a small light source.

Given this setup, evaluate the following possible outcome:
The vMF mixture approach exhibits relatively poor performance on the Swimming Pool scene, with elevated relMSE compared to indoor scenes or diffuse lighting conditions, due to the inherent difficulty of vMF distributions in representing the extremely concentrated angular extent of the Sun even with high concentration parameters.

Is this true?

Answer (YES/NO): NO